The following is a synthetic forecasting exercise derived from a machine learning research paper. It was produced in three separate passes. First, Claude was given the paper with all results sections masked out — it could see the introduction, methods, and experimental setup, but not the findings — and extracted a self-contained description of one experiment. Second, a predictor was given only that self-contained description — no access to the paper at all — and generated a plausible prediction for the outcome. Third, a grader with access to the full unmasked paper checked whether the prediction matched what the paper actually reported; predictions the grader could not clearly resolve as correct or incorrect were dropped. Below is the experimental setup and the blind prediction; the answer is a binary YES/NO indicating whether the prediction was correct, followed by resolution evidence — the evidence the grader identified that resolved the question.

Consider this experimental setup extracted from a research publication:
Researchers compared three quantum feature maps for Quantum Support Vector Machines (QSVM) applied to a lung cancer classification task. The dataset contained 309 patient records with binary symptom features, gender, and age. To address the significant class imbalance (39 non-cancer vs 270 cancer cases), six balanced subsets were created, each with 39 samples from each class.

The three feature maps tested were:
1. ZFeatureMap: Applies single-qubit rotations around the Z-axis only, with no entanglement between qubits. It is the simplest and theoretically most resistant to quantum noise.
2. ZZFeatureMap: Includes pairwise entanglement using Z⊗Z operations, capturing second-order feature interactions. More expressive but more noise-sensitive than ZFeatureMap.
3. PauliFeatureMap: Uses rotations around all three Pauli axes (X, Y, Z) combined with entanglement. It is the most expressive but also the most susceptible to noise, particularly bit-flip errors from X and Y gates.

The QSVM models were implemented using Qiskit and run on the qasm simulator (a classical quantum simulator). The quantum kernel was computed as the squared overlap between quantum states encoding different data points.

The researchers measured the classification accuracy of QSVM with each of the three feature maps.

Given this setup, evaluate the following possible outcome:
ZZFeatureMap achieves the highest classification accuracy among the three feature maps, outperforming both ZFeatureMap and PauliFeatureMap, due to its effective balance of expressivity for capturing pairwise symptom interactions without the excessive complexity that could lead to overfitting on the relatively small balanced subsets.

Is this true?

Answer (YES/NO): NO